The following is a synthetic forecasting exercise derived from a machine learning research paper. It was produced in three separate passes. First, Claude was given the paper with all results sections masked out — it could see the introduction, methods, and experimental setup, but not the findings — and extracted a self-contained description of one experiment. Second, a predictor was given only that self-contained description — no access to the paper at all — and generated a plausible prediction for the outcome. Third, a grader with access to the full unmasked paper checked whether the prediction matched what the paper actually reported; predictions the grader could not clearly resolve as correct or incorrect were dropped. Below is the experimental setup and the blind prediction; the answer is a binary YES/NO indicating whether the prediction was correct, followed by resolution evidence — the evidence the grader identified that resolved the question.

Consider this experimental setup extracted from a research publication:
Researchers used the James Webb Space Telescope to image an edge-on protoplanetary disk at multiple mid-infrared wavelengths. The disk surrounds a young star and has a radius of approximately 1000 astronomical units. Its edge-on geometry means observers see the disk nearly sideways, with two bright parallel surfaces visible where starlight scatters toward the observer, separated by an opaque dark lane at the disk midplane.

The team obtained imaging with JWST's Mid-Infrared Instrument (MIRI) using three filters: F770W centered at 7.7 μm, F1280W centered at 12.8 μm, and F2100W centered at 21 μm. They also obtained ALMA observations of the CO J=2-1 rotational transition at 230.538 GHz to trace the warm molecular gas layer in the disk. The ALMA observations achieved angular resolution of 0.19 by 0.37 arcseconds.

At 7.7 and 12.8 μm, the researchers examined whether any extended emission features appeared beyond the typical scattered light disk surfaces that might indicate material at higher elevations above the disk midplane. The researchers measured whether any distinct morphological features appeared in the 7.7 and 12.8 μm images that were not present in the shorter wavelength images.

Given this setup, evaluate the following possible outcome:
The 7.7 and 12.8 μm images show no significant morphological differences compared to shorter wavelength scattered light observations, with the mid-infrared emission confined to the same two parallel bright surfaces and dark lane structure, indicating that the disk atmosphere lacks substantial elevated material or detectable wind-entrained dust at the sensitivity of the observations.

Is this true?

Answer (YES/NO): NO